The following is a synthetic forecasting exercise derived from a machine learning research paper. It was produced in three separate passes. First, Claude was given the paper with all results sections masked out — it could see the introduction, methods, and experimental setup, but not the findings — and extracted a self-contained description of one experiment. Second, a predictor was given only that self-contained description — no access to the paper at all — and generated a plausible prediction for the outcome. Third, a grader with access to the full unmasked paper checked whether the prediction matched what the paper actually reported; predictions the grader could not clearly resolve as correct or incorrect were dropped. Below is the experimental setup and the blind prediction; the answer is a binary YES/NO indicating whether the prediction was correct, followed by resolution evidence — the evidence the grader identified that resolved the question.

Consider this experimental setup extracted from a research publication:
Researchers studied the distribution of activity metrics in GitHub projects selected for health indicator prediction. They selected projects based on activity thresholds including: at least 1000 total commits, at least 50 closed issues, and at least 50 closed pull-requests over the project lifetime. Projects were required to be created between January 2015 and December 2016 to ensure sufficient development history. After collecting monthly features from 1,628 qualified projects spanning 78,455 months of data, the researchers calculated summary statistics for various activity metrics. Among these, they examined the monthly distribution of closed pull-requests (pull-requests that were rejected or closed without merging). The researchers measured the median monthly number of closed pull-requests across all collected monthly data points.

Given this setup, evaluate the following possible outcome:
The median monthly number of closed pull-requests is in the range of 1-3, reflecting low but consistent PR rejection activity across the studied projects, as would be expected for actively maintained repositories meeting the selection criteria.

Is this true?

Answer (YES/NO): NO